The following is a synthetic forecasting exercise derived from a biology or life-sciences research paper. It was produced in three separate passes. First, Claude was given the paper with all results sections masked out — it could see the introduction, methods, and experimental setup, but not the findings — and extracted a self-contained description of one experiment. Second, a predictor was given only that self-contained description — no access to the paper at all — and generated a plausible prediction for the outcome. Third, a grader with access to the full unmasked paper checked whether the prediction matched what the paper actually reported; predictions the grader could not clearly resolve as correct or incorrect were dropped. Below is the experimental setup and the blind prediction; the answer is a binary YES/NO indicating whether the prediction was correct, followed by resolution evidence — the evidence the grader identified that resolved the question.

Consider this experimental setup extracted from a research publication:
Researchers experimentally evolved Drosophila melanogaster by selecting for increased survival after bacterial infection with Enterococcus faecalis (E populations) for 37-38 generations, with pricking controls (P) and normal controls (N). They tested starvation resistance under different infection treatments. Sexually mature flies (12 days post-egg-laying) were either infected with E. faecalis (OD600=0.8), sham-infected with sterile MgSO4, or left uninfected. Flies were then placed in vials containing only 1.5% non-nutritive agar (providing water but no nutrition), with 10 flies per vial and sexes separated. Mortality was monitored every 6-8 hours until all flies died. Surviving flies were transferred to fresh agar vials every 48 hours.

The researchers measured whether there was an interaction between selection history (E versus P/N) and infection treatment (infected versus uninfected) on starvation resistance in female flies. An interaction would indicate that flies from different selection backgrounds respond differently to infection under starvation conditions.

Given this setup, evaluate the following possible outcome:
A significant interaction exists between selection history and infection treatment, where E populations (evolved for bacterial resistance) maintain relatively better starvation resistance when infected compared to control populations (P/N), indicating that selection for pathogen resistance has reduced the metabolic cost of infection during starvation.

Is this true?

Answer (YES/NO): NO